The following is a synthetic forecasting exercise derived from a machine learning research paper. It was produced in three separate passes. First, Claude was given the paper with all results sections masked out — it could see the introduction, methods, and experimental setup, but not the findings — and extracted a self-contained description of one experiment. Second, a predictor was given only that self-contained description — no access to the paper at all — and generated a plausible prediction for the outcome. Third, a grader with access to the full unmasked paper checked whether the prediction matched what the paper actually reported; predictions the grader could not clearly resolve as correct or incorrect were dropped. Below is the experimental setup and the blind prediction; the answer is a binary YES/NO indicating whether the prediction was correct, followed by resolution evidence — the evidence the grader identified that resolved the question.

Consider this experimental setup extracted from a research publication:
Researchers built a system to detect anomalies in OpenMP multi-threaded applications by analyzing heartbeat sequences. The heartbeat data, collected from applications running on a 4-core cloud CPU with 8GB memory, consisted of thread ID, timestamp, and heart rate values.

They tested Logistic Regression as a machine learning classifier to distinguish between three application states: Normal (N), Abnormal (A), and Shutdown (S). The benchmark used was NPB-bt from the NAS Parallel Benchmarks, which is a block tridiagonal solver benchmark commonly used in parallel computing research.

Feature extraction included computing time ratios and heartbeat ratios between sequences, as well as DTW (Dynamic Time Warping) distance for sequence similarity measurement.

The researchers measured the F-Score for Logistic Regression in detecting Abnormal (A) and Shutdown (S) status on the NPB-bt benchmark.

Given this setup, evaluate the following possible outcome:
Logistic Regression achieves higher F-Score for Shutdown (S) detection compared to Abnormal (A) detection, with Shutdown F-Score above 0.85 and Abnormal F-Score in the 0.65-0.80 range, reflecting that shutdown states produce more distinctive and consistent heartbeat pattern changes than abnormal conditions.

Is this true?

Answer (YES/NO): NO